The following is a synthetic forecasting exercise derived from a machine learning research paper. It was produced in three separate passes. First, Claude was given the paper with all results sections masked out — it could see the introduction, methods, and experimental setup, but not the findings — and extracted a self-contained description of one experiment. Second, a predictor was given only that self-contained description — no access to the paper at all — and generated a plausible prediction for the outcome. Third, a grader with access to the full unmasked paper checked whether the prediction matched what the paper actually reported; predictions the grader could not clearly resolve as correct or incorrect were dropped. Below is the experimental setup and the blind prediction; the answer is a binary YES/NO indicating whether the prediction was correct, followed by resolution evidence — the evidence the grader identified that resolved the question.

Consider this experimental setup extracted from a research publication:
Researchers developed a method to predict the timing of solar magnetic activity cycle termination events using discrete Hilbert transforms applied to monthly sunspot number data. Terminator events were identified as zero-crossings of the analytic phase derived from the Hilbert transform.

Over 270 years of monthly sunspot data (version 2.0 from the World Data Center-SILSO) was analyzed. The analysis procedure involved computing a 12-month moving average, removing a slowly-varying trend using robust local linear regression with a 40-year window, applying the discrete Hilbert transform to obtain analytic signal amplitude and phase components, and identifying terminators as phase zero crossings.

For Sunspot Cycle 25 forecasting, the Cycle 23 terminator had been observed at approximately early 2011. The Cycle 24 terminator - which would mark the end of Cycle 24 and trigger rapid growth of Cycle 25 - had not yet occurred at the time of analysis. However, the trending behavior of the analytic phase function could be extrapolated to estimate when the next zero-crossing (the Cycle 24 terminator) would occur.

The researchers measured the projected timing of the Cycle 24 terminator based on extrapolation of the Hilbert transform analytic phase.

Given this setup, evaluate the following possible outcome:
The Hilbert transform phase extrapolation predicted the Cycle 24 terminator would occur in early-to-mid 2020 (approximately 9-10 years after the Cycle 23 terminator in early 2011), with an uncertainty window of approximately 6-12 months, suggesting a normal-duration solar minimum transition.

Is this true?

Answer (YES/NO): YES